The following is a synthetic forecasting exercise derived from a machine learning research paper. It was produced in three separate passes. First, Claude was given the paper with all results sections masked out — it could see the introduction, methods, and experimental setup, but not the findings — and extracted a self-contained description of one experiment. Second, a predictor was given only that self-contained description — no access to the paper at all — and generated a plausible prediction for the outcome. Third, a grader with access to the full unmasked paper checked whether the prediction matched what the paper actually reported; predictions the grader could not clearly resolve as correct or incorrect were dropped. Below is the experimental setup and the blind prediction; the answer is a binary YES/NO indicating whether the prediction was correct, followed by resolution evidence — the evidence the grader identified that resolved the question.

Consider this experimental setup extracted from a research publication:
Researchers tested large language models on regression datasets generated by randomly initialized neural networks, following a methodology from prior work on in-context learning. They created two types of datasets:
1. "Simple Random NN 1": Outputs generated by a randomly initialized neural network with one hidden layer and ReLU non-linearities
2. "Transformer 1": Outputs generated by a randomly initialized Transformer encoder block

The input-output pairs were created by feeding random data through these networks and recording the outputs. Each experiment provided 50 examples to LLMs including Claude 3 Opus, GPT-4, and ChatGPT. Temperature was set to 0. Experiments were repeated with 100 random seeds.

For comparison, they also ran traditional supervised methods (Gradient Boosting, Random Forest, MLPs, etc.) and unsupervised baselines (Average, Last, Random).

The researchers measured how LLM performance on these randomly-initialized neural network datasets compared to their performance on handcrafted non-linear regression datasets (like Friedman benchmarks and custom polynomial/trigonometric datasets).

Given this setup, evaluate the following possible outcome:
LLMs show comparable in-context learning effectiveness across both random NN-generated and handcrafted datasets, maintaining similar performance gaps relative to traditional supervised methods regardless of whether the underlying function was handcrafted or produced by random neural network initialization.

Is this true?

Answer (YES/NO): NO